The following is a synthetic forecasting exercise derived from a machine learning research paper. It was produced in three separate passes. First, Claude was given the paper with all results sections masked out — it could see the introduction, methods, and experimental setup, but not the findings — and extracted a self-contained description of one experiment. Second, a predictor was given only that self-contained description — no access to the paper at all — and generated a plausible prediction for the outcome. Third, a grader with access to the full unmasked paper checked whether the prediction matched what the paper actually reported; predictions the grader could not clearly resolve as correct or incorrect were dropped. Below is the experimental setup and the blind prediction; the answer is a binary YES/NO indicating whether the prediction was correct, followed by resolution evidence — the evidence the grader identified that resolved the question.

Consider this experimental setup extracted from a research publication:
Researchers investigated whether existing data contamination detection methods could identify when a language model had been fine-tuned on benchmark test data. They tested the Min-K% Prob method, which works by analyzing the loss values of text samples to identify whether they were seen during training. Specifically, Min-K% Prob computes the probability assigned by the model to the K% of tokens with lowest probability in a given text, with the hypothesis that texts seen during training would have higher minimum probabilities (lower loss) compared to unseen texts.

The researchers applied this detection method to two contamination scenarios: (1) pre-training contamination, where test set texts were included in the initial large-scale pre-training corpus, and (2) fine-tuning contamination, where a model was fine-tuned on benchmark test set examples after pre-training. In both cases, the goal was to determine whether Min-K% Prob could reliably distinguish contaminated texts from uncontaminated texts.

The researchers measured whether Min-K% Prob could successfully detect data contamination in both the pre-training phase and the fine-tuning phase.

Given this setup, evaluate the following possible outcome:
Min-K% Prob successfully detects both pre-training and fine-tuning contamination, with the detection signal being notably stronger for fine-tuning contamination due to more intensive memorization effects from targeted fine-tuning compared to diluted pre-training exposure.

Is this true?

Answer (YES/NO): NO